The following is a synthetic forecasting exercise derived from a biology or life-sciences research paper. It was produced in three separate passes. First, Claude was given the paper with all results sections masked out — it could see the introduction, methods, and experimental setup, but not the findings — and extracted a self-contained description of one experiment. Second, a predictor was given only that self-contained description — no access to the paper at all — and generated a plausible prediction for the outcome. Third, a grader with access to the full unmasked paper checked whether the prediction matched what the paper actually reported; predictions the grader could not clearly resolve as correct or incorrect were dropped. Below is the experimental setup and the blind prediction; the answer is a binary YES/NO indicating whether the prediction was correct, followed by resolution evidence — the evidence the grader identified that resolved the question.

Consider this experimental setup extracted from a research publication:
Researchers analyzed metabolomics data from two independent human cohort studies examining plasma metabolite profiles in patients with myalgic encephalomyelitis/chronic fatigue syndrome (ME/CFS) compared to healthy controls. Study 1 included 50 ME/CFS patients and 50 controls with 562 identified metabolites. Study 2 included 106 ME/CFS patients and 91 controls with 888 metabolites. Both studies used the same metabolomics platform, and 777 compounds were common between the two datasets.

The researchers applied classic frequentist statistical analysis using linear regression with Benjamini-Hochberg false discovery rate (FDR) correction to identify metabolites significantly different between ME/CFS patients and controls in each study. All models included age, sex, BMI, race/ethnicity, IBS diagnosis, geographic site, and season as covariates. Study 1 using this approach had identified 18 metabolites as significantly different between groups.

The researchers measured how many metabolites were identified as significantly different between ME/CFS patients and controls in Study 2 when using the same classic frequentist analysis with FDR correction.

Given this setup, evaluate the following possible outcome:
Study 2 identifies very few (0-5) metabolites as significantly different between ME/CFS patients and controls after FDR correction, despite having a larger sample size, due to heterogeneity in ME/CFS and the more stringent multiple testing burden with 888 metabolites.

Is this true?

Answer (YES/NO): YES